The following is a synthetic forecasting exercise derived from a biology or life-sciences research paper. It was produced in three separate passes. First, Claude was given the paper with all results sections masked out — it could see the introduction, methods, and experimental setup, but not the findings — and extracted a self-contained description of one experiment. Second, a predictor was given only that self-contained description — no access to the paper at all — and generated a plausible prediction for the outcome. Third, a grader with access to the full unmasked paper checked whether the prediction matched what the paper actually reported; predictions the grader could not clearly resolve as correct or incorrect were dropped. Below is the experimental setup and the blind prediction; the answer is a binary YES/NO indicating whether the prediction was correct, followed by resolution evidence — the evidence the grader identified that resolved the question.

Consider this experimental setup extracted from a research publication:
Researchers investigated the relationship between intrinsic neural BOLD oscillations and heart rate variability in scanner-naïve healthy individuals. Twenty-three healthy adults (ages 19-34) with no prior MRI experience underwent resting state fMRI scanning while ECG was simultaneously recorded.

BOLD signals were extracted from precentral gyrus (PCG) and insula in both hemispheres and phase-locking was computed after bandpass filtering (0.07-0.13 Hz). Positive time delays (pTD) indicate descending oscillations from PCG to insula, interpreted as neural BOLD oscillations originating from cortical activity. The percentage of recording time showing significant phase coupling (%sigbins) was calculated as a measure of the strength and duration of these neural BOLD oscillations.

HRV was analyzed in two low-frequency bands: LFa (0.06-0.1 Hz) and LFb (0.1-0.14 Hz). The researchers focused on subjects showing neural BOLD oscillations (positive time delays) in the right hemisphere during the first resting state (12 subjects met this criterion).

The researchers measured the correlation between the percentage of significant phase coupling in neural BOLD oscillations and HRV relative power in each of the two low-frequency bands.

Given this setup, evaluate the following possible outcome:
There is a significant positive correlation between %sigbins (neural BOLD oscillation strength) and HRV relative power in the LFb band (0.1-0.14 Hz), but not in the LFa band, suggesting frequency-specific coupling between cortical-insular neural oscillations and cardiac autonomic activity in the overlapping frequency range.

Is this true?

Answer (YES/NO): YES